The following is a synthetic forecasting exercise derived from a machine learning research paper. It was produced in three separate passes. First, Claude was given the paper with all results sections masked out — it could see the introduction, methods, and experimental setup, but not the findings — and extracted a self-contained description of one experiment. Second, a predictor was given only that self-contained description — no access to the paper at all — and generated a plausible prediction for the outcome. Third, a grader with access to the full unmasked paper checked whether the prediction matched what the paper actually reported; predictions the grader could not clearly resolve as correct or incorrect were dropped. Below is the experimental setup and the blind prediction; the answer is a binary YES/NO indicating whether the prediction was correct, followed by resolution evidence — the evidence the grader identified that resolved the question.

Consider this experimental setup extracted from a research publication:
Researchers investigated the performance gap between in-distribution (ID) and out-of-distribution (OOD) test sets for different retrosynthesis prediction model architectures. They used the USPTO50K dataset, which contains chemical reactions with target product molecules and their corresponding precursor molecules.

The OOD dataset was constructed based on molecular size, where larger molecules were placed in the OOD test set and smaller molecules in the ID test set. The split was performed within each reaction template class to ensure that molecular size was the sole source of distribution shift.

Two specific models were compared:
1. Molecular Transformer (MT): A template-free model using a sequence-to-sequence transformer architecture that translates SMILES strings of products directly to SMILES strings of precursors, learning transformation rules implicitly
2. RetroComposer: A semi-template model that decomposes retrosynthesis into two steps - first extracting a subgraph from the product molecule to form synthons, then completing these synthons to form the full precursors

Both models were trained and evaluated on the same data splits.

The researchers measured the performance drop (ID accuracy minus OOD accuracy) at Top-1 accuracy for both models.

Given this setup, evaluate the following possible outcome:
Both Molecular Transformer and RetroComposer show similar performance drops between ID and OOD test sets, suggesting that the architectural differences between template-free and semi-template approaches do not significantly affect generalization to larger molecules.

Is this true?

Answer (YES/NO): NO